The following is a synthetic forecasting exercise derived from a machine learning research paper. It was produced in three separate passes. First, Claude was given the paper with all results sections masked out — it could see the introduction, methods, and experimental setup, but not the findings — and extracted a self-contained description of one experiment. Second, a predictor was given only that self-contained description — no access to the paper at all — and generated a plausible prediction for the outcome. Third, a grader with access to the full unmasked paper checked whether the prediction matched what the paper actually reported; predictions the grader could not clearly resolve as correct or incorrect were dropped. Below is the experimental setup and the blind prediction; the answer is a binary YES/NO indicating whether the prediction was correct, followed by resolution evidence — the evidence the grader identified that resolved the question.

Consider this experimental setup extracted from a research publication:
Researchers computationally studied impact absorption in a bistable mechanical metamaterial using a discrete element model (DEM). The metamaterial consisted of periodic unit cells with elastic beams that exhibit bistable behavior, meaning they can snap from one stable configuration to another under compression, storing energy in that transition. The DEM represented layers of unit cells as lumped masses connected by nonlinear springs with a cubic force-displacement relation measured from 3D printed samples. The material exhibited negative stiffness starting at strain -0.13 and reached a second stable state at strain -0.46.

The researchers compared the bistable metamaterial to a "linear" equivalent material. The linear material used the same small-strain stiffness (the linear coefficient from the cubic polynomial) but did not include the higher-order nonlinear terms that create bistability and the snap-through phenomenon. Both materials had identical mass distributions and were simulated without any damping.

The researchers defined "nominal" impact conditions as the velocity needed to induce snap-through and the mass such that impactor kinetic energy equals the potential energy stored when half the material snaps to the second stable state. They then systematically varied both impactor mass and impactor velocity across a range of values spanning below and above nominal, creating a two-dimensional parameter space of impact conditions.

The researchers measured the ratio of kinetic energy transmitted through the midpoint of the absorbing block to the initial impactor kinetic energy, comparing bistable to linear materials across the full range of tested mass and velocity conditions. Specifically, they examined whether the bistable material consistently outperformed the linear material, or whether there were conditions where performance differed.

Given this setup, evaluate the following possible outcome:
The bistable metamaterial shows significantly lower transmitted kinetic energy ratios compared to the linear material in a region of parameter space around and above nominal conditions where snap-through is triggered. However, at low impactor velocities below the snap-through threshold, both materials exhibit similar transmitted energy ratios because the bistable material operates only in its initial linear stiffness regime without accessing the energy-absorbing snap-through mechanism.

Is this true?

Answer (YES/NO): NO